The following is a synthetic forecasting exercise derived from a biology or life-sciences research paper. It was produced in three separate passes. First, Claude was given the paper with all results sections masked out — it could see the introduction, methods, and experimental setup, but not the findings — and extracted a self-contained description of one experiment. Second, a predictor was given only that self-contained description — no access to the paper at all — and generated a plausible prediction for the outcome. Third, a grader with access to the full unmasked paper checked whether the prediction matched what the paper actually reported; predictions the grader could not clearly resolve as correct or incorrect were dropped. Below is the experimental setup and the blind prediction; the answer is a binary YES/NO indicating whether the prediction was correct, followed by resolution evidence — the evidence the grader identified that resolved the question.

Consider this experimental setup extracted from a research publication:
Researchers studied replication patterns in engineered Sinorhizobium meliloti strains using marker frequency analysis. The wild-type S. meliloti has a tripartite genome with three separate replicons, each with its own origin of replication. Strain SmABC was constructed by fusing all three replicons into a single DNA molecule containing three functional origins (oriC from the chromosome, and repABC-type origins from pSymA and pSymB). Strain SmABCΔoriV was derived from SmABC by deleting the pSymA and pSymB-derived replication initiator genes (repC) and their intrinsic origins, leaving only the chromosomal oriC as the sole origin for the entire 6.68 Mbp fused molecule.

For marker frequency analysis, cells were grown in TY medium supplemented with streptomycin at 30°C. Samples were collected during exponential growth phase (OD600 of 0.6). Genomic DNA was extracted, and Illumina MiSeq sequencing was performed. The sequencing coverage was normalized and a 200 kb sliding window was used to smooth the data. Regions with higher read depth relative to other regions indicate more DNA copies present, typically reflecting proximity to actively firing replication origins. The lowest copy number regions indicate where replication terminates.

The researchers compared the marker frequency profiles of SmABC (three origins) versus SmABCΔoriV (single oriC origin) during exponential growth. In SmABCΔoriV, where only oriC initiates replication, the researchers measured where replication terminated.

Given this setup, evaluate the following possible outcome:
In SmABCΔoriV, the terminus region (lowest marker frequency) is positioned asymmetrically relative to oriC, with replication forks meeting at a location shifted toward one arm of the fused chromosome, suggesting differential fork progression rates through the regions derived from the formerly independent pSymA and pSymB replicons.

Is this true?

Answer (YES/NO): NO